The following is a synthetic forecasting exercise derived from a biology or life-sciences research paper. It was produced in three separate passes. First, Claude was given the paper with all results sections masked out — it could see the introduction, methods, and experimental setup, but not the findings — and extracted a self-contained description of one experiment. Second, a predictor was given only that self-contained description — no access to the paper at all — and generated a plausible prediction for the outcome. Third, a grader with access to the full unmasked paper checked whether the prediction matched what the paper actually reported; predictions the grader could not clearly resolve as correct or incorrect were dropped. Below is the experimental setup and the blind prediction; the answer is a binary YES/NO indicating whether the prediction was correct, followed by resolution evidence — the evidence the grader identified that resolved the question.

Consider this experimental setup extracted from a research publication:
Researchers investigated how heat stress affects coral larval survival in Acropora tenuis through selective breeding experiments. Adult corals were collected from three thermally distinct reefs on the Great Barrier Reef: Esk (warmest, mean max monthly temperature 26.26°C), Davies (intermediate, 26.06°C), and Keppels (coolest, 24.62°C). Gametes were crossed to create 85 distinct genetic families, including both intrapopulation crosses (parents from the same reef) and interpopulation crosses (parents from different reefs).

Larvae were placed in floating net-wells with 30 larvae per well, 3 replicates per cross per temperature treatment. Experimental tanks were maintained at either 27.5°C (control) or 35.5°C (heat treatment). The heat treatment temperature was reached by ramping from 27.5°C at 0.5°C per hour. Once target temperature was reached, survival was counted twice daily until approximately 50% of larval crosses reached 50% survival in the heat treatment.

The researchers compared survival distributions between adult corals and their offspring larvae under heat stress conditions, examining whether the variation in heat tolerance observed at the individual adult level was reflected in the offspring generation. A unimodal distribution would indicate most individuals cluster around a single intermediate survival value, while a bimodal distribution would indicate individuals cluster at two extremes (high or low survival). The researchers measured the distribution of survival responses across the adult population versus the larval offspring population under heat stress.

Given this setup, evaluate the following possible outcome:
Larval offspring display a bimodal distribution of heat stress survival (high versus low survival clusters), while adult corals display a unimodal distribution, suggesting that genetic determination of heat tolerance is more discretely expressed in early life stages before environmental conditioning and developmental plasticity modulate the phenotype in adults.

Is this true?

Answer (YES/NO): NO